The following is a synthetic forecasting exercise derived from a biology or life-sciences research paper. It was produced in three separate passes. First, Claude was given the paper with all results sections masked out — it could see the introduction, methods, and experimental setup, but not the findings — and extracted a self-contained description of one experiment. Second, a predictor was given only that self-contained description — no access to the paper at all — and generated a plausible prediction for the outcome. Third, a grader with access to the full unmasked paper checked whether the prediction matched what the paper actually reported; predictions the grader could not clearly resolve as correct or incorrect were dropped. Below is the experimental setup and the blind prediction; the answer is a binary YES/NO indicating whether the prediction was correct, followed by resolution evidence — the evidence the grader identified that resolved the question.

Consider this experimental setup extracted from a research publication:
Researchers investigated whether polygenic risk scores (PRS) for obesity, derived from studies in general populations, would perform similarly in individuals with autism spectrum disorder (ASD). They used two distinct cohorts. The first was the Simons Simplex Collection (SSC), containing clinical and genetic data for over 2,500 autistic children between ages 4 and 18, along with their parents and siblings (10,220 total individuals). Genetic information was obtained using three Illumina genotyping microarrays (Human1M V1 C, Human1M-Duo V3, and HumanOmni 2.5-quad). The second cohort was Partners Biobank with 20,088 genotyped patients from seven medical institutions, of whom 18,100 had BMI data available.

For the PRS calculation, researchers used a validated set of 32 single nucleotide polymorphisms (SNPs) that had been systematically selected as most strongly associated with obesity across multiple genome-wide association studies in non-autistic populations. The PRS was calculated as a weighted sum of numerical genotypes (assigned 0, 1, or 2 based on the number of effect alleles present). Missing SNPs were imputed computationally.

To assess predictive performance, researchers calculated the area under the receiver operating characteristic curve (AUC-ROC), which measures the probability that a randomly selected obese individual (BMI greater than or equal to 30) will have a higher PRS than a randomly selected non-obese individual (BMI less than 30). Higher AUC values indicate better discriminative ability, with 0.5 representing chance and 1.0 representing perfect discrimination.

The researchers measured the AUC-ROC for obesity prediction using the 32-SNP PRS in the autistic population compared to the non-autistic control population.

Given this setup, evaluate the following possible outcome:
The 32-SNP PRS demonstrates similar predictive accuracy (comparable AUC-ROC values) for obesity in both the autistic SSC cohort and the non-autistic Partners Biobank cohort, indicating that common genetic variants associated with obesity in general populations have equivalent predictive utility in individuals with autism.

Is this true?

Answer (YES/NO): NO